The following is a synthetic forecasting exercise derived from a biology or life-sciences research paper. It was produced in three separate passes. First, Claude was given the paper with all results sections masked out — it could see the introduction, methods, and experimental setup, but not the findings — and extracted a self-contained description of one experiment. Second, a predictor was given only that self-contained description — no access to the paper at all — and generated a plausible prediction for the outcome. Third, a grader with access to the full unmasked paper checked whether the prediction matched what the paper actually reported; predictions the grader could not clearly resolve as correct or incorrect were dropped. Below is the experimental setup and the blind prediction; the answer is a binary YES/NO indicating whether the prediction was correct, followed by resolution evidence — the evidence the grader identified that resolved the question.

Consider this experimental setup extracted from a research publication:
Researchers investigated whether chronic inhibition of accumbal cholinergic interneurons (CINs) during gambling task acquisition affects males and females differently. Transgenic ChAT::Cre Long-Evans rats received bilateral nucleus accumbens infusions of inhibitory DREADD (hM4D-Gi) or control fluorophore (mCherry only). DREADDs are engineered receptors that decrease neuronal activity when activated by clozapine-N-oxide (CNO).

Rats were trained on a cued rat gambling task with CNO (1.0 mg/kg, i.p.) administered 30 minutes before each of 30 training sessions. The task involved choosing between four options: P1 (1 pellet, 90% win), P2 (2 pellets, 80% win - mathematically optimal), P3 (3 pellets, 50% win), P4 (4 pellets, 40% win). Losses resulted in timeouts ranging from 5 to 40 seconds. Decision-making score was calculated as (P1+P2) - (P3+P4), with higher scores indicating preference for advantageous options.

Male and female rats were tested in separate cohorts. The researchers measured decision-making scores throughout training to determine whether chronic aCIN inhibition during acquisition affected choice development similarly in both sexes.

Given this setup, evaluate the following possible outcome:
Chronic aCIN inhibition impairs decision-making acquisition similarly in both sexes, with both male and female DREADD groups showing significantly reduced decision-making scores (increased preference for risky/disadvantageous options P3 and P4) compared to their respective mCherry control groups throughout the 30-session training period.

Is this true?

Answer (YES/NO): NO